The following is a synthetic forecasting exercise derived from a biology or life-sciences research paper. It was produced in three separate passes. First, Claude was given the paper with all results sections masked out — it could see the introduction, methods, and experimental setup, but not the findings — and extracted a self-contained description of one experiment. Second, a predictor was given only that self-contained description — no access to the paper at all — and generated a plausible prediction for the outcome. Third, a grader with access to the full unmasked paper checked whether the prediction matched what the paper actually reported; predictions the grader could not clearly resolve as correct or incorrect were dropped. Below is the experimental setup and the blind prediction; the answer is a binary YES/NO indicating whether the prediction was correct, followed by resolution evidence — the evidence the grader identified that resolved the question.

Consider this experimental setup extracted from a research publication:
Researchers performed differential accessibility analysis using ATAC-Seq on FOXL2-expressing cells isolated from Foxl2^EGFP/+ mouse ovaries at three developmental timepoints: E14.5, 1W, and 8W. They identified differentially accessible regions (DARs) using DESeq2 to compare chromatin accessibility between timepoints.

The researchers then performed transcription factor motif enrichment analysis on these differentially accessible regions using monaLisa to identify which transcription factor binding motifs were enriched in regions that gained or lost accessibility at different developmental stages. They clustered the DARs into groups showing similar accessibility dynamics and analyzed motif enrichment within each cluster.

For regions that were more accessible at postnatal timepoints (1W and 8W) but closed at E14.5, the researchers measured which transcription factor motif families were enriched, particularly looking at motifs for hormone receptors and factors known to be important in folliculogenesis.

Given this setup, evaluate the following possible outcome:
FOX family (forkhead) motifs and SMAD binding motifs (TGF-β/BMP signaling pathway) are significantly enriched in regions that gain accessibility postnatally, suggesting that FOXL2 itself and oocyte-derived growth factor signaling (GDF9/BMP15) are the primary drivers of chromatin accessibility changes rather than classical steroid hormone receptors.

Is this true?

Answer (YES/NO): NO